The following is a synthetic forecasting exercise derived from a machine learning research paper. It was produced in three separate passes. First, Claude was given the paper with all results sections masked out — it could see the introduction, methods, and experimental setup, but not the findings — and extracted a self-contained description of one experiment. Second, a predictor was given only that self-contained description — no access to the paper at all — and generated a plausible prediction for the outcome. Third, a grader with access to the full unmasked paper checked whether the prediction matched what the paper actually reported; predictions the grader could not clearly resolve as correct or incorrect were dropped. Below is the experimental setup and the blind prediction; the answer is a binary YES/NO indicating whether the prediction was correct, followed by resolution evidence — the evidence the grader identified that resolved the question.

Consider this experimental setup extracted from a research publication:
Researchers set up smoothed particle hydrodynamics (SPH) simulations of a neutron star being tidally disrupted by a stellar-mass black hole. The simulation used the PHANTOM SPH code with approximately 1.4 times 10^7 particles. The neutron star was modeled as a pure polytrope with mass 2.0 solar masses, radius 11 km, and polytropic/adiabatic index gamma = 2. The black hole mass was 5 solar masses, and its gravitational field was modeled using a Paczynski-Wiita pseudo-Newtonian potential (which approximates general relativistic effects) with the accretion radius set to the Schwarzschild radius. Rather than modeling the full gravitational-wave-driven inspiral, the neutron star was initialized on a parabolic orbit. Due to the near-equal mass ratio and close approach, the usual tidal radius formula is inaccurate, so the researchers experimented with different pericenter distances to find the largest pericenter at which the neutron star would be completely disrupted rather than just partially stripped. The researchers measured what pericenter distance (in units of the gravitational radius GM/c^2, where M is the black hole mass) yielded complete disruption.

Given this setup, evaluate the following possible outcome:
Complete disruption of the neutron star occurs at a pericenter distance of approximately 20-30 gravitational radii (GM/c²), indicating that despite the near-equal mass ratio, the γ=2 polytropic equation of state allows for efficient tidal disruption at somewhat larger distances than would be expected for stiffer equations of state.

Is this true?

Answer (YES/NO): NO